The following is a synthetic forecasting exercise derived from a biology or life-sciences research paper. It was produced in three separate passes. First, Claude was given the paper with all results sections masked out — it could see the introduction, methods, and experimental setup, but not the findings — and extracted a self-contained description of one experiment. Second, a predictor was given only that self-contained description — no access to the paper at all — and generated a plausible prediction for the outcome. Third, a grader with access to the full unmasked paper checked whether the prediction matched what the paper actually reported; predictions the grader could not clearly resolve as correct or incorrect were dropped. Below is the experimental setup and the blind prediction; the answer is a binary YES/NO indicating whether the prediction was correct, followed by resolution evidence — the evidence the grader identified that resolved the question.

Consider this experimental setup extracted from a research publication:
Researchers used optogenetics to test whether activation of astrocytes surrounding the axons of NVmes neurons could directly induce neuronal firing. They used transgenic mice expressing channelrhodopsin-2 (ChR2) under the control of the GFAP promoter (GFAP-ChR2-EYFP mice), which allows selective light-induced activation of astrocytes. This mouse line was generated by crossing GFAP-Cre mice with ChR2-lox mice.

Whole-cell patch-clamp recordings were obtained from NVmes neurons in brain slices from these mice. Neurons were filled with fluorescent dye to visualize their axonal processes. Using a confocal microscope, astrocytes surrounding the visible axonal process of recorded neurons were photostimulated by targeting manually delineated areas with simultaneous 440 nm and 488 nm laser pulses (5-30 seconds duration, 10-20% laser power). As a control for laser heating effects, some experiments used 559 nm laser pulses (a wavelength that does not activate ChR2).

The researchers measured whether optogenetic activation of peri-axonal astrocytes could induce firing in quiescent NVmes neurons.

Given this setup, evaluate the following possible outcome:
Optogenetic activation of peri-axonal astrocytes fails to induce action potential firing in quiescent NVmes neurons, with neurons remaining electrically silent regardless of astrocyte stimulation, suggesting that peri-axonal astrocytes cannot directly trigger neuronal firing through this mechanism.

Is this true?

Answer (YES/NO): NO